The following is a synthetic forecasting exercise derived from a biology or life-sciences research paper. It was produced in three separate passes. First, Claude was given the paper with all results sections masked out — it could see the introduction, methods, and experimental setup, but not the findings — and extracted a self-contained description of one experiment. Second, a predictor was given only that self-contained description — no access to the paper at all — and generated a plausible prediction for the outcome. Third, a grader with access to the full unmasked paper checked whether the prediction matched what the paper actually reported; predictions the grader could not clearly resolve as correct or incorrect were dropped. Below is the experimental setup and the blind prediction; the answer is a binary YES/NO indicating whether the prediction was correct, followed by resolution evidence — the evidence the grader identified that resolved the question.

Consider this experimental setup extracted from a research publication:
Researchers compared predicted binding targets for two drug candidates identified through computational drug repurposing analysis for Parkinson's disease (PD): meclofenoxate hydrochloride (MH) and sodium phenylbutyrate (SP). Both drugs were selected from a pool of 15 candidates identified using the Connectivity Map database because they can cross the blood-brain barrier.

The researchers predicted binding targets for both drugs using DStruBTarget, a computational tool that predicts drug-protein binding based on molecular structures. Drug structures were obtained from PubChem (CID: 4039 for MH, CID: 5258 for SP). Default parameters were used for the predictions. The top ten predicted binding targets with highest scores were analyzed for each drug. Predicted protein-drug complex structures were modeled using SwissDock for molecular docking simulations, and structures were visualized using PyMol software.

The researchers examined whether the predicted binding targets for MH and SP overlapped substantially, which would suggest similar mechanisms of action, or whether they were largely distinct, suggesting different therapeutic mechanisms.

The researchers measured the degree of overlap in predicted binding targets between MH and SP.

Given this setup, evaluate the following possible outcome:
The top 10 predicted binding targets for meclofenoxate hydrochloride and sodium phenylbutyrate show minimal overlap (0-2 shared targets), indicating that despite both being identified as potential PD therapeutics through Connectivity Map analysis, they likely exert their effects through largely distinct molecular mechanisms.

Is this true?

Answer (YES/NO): YES